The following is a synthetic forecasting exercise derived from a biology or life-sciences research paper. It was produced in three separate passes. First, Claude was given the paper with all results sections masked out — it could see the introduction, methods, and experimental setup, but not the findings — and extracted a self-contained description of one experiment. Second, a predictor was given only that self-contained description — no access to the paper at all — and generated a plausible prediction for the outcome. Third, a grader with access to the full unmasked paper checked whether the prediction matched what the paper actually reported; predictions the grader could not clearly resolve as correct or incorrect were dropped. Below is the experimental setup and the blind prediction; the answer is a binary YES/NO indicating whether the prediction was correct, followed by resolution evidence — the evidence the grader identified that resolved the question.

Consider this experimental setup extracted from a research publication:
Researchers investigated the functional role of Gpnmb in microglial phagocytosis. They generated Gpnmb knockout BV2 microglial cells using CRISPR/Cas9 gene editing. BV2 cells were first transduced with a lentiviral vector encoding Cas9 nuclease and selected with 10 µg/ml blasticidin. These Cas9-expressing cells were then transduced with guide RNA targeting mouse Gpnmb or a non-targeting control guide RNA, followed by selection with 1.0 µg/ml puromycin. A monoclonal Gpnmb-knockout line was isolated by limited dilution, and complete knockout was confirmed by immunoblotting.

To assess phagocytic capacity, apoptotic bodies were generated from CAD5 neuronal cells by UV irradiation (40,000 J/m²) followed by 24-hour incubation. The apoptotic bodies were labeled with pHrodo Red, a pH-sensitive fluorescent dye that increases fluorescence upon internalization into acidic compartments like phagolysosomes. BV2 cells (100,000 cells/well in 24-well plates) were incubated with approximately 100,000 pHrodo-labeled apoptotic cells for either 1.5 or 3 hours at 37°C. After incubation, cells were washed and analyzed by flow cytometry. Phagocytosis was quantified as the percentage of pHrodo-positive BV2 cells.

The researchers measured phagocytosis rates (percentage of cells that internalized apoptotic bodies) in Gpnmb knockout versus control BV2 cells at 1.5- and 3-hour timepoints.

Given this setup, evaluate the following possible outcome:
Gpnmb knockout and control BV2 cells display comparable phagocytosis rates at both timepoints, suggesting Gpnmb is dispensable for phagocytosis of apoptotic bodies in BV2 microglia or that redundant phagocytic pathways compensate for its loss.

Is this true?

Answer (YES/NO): NO